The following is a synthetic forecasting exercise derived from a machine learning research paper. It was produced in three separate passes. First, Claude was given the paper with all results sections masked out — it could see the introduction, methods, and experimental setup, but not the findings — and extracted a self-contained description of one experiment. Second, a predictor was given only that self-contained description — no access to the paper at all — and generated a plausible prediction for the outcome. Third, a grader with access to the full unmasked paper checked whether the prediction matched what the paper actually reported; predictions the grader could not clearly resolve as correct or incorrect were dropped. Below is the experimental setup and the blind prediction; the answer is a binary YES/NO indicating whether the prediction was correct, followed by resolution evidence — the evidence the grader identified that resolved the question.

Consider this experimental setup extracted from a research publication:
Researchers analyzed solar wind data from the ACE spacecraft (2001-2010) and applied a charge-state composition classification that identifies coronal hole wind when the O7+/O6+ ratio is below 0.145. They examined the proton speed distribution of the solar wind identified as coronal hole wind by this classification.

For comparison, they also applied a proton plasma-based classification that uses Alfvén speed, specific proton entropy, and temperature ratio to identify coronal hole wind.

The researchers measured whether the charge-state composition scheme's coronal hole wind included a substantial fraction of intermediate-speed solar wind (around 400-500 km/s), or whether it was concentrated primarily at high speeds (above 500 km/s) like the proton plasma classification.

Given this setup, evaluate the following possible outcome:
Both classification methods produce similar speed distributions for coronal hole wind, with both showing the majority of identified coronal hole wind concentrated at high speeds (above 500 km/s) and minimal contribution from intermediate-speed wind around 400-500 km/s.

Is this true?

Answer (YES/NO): NO